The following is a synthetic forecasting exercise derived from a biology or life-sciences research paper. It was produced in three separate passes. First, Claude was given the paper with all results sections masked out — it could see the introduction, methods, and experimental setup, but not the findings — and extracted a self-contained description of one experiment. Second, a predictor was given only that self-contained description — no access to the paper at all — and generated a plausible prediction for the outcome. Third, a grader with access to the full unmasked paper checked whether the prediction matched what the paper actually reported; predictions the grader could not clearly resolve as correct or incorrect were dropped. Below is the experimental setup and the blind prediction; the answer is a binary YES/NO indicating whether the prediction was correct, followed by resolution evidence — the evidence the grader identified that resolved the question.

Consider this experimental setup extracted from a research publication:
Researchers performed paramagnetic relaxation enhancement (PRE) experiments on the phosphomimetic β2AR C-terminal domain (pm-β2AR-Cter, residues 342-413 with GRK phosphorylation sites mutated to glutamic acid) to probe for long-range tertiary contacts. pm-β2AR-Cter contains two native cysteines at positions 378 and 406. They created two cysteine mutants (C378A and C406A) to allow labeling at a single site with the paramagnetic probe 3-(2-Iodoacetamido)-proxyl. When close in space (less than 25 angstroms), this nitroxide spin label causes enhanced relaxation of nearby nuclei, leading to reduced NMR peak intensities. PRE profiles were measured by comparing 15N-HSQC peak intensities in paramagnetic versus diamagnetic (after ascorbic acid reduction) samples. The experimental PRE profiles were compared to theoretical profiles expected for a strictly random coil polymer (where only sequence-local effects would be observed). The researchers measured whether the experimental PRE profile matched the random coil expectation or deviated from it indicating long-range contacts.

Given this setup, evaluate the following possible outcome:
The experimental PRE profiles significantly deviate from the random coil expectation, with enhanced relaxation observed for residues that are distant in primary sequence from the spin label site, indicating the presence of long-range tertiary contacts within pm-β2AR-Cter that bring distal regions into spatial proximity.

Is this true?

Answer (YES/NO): YES